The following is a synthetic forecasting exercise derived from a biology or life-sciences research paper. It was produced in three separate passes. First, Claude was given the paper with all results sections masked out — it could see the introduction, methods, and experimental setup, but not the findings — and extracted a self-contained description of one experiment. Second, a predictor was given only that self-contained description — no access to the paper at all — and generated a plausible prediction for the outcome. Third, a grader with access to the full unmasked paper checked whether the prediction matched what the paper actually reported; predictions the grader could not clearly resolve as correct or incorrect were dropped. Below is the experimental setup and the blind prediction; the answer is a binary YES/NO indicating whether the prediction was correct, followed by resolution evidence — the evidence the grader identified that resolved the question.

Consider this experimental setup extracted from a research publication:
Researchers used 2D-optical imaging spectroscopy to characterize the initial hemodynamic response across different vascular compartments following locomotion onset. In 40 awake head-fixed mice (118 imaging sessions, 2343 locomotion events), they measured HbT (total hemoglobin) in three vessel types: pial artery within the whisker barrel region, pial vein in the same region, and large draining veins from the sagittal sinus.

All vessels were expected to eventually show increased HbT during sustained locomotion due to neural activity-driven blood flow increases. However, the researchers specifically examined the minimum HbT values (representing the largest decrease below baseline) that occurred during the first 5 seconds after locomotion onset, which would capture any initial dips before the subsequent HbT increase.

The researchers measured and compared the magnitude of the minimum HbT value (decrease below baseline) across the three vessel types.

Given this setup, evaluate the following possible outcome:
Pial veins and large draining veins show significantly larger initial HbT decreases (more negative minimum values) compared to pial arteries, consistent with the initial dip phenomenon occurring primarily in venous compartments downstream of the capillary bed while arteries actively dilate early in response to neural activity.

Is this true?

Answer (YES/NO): NO